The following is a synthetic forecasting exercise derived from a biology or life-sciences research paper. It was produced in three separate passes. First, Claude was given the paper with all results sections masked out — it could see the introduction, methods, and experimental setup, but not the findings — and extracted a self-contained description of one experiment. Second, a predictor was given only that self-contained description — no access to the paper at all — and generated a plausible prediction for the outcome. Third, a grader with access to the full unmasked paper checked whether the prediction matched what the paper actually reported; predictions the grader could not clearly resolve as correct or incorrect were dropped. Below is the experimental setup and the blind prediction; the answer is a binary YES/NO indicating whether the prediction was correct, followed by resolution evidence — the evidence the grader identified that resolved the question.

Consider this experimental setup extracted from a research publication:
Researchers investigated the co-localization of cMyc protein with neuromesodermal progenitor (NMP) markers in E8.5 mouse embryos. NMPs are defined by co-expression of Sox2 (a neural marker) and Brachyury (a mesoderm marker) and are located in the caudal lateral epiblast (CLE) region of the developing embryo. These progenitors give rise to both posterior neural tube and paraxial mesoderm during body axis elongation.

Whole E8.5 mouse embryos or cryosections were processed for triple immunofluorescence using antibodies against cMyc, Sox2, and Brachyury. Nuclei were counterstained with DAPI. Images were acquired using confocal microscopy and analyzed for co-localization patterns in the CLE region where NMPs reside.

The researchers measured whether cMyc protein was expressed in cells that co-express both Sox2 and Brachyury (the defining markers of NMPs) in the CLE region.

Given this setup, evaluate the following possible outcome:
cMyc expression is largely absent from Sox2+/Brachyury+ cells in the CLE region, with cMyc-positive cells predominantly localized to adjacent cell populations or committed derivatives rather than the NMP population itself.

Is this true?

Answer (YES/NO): NO